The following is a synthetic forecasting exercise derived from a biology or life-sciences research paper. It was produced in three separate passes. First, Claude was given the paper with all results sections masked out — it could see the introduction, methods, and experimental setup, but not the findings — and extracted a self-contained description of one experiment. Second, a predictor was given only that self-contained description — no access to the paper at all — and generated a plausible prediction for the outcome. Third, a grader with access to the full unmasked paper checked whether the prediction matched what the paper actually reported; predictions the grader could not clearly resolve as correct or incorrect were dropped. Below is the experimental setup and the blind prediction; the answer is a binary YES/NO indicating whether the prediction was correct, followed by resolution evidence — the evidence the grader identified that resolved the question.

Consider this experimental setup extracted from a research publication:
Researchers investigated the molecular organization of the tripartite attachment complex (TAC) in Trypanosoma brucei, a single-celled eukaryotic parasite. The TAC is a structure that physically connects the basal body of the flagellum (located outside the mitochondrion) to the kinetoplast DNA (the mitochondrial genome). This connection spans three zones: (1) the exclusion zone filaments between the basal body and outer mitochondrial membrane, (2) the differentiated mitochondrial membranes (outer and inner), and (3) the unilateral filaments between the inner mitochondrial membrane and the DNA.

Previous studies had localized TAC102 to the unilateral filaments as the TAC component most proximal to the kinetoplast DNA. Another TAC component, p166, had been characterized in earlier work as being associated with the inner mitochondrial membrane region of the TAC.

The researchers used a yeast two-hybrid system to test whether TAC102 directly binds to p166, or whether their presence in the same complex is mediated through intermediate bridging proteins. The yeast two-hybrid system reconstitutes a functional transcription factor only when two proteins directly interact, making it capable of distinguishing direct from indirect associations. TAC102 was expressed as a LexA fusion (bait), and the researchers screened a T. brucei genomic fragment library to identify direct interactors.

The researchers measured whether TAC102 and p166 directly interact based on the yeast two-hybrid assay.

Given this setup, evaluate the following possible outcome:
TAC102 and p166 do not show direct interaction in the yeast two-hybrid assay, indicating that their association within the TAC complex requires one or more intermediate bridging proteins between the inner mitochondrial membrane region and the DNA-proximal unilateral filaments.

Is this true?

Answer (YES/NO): NO